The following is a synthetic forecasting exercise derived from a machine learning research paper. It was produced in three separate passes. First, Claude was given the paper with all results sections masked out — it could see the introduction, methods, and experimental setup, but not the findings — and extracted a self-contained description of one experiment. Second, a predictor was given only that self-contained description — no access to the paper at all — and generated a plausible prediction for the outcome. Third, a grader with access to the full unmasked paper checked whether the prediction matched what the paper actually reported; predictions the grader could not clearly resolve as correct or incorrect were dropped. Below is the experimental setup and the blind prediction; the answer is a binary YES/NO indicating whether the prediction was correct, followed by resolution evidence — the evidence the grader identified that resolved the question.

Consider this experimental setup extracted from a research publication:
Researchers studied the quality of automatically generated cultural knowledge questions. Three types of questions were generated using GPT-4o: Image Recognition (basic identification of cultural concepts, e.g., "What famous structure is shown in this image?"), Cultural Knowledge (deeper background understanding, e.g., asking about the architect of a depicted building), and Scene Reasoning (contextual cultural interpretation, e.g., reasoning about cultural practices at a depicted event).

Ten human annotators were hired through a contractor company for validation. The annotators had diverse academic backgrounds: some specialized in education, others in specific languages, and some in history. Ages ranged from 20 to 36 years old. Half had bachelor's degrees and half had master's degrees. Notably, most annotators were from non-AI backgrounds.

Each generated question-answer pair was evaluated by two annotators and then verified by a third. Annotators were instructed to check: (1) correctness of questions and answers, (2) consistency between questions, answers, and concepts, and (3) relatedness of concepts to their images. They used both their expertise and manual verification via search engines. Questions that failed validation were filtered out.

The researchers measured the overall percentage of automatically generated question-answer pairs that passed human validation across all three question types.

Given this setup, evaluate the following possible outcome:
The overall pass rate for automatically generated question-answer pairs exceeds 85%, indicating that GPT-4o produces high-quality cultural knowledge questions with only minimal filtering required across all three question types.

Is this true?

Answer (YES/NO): YES